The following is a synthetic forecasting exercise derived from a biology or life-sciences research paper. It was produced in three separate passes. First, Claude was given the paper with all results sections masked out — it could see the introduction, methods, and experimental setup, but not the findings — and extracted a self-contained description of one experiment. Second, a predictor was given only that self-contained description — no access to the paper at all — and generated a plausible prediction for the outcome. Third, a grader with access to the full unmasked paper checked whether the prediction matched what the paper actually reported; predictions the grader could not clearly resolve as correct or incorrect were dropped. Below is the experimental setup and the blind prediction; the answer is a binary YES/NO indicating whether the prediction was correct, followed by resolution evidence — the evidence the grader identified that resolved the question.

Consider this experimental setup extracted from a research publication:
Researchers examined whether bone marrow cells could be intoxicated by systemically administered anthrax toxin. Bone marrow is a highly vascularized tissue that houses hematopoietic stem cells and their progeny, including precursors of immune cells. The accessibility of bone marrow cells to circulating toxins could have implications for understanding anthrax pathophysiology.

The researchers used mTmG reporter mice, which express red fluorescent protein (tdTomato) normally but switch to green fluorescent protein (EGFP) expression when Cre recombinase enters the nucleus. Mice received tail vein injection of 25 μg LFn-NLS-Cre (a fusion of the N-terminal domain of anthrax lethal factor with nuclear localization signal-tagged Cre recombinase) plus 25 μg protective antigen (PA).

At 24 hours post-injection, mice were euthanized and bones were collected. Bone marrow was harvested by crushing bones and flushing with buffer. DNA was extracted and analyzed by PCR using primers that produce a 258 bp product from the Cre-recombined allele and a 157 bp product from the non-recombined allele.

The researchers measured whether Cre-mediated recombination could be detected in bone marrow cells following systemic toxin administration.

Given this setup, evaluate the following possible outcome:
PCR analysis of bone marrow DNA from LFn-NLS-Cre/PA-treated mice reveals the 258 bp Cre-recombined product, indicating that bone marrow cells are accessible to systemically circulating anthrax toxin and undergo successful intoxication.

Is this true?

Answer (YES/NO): YES